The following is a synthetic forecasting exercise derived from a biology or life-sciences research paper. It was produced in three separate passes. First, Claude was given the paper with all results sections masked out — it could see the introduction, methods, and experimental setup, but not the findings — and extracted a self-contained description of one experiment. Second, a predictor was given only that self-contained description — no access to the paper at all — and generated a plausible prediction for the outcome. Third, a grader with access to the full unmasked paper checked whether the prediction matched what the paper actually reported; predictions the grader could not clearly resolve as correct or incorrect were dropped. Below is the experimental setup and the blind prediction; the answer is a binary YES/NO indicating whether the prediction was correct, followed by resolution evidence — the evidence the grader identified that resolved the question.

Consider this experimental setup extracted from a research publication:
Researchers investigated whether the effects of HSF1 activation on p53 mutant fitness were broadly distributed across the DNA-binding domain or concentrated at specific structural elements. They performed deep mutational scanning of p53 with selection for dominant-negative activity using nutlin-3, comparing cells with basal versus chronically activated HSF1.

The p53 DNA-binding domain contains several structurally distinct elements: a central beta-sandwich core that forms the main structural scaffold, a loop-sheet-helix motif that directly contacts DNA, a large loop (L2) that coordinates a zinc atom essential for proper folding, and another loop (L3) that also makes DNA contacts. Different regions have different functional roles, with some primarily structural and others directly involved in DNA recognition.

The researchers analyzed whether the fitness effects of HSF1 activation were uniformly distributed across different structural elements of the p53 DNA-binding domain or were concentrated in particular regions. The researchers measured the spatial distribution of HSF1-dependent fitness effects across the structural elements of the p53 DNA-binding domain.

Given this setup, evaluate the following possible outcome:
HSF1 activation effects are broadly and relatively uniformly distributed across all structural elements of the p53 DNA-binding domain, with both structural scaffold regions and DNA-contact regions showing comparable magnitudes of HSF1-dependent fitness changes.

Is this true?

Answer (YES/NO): NO